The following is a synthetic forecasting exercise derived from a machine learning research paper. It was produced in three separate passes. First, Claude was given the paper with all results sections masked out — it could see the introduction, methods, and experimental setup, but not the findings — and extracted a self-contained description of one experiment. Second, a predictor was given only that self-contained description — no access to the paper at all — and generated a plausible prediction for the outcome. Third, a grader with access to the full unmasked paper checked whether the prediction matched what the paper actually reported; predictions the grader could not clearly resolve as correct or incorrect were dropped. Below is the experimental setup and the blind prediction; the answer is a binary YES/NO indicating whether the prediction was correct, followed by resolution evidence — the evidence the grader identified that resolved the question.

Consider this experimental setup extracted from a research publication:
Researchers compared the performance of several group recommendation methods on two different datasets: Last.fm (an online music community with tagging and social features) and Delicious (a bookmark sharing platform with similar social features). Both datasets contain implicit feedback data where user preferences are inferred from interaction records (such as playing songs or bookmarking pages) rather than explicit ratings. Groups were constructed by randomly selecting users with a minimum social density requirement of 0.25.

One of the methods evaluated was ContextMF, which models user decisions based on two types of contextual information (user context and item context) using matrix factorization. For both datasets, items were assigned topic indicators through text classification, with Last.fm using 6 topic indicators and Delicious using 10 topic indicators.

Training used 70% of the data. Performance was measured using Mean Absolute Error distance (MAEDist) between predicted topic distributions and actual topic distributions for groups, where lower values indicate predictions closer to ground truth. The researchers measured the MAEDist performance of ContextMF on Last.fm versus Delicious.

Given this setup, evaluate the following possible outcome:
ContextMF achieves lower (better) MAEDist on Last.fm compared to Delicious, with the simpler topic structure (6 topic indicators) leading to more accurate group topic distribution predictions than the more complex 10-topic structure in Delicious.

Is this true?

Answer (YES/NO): NO